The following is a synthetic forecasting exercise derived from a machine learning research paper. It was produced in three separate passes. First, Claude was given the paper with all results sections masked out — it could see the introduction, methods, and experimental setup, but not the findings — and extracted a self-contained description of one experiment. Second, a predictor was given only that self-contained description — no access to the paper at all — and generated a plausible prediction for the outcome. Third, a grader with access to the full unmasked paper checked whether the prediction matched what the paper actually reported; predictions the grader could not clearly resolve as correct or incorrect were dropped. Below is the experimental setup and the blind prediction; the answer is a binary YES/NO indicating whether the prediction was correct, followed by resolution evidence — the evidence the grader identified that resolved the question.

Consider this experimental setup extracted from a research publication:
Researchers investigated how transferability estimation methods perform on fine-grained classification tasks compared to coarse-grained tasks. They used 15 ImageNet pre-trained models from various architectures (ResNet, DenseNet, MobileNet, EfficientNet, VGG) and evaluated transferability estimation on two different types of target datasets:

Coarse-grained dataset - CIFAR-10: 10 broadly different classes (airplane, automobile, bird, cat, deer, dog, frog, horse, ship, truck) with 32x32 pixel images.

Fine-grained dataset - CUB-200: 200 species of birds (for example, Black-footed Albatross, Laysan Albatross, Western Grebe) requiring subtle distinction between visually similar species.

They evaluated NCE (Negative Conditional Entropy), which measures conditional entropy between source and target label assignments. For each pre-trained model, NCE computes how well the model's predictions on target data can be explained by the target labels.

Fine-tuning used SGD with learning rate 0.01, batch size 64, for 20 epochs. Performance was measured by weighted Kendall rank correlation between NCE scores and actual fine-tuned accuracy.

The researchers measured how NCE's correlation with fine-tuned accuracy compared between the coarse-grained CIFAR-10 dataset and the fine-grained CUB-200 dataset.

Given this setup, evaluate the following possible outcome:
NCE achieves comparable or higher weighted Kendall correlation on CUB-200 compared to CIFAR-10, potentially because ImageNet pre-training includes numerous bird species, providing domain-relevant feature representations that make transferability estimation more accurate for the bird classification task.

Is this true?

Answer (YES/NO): NO